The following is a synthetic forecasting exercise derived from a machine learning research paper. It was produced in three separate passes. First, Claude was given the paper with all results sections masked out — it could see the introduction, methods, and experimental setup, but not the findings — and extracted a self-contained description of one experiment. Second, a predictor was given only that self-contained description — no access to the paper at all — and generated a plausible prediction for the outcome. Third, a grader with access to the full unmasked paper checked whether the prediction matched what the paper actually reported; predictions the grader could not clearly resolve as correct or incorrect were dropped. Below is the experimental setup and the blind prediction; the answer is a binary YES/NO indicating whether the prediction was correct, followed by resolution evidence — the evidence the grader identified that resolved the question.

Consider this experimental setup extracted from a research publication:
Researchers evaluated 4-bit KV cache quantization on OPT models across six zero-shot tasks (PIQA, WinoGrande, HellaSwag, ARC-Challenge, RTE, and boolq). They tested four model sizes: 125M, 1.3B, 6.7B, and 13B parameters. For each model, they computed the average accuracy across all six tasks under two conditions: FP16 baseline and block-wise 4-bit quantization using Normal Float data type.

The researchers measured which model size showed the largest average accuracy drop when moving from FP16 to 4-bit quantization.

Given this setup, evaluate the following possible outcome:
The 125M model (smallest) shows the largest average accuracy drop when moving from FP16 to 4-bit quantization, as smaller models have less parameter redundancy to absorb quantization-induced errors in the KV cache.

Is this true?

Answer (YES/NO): NO